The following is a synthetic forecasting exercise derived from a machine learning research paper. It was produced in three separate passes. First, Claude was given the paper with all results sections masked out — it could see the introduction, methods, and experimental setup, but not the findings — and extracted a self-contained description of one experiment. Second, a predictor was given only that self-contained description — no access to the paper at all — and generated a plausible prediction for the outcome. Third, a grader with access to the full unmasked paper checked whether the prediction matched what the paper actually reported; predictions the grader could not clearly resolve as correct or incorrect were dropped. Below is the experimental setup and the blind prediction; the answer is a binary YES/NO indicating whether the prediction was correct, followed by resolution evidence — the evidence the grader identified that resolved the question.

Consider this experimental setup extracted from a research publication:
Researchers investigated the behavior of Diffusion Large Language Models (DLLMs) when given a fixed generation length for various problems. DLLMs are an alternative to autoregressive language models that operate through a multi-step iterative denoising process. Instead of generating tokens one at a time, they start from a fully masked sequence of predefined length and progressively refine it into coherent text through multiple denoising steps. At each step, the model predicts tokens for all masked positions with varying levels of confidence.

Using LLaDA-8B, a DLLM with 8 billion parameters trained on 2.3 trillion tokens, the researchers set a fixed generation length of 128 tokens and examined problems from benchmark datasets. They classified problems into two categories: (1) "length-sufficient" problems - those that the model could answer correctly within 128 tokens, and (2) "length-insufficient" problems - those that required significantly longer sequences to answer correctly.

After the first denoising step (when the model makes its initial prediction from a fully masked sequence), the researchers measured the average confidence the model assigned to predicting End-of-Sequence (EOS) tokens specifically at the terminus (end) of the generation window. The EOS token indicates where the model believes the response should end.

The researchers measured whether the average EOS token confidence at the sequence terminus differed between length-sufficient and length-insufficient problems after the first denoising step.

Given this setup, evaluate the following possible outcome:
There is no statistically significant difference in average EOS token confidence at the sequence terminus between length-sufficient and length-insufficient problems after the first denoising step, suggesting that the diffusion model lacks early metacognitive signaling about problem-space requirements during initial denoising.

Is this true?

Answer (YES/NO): NO